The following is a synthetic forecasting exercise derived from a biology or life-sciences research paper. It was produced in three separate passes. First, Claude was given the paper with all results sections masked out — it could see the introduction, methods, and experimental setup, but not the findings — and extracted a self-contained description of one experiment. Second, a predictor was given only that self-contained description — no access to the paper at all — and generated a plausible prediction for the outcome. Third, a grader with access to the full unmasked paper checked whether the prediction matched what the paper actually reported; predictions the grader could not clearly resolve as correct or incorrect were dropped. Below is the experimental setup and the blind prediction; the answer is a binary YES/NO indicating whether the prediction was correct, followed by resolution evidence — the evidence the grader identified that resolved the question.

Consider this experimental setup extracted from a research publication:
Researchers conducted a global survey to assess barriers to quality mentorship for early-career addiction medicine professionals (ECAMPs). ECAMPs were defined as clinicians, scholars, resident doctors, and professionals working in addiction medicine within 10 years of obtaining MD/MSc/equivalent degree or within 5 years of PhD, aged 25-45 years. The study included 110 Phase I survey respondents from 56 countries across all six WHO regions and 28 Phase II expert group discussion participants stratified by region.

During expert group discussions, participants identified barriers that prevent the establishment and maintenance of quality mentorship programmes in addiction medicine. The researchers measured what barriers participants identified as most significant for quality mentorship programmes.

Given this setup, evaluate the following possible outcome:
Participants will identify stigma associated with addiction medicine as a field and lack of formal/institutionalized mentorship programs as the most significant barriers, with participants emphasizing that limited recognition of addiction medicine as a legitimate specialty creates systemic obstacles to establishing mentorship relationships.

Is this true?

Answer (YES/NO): NO